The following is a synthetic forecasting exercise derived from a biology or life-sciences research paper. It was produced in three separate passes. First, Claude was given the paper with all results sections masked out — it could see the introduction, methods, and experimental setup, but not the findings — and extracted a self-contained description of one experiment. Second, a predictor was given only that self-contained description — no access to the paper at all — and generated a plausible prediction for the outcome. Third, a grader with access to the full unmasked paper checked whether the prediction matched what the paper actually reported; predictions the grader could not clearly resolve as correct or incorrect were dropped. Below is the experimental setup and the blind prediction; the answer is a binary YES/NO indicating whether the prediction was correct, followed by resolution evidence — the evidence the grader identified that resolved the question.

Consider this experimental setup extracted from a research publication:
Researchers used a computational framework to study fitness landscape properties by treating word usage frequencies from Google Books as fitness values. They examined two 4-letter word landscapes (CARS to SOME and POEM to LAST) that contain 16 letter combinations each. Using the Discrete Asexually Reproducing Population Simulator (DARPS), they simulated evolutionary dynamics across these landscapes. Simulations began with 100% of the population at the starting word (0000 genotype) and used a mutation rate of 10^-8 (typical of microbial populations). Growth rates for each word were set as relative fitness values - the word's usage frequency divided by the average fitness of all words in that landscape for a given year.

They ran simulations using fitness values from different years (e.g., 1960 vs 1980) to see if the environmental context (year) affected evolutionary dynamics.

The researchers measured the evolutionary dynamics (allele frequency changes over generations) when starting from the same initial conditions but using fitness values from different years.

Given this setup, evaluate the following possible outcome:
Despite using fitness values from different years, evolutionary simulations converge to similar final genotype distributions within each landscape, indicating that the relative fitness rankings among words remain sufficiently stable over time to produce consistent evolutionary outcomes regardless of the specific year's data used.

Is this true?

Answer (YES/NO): NO